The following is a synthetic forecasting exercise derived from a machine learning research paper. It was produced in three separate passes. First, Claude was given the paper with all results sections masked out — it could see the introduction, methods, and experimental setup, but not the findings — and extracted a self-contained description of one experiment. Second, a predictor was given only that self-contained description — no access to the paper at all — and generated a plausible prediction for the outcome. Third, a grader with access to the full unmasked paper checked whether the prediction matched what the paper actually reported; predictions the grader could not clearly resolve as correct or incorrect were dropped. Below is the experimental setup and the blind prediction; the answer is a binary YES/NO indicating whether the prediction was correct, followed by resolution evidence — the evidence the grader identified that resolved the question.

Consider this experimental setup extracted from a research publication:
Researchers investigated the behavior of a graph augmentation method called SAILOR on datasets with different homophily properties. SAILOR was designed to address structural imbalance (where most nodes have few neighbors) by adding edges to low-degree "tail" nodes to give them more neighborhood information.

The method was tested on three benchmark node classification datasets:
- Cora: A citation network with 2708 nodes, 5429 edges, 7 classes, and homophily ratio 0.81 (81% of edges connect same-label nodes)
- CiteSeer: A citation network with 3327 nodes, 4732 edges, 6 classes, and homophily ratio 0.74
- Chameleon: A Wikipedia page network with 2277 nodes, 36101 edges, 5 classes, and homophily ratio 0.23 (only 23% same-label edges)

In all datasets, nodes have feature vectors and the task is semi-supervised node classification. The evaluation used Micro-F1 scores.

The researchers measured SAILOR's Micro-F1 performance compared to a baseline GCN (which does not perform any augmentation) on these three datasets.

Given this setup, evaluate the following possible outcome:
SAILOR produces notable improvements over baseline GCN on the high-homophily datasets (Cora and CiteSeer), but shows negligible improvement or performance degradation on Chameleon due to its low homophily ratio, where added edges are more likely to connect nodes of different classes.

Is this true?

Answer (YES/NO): NO